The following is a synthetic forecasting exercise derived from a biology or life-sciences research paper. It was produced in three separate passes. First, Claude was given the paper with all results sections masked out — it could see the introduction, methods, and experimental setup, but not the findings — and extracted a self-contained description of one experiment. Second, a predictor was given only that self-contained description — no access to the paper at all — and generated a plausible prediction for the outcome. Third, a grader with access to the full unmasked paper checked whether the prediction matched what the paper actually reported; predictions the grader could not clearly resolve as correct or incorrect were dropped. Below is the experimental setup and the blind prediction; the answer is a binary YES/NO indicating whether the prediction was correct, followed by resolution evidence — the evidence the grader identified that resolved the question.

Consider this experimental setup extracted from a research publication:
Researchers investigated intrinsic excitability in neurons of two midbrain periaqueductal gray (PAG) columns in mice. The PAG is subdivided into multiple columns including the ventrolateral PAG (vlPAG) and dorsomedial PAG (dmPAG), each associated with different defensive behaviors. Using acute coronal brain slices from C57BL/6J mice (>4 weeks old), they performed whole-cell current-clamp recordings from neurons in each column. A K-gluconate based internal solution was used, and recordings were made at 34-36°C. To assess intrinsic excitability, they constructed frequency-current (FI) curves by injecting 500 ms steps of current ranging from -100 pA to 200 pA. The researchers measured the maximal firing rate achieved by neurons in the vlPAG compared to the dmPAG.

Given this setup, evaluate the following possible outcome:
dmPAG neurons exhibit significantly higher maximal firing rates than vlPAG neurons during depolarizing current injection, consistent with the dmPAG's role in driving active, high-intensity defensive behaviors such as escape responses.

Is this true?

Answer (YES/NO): YES